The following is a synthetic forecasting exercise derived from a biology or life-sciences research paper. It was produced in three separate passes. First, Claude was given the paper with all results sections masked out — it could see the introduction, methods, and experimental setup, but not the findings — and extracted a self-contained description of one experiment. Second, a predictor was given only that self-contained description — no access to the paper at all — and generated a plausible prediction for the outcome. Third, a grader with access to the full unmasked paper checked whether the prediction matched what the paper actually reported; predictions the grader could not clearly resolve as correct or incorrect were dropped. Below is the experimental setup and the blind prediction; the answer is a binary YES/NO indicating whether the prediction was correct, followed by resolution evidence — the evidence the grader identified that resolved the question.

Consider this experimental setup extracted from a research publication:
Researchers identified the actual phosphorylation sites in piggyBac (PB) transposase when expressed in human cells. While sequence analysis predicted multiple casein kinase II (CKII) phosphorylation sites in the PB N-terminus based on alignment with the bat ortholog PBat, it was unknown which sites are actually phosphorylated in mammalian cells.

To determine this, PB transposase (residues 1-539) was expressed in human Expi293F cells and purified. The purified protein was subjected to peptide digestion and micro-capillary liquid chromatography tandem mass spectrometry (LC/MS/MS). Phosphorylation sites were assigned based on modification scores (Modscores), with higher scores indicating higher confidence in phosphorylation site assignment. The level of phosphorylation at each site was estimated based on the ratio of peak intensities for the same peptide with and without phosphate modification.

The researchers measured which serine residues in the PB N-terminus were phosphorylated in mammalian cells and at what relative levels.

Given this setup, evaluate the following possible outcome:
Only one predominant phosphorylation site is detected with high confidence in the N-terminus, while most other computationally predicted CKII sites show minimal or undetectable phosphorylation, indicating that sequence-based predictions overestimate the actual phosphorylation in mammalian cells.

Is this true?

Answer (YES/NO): NO